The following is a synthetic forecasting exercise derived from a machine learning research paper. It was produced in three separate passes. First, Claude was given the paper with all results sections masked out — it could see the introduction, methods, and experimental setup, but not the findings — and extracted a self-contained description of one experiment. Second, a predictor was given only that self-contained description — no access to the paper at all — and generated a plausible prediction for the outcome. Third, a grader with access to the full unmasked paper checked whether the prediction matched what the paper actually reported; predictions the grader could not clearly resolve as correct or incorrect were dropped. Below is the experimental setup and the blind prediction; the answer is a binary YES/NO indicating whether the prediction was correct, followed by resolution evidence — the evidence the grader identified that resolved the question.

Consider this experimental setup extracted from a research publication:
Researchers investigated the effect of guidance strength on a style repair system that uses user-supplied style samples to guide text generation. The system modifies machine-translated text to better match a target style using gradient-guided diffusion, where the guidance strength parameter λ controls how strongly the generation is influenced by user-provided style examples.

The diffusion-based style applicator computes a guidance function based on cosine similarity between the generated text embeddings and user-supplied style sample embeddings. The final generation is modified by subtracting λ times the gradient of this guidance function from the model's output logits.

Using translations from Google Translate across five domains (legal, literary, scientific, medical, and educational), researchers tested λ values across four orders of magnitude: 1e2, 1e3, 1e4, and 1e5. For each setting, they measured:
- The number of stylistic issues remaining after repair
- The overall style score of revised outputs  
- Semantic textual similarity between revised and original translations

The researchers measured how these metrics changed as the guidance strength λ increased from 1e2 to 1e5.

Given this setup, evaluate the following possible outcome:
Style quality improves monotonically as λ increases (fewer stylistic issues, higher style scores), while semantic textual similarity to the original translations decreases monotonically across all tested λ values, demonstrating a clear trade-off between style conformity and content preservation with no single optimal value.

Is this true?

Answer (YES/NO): NO